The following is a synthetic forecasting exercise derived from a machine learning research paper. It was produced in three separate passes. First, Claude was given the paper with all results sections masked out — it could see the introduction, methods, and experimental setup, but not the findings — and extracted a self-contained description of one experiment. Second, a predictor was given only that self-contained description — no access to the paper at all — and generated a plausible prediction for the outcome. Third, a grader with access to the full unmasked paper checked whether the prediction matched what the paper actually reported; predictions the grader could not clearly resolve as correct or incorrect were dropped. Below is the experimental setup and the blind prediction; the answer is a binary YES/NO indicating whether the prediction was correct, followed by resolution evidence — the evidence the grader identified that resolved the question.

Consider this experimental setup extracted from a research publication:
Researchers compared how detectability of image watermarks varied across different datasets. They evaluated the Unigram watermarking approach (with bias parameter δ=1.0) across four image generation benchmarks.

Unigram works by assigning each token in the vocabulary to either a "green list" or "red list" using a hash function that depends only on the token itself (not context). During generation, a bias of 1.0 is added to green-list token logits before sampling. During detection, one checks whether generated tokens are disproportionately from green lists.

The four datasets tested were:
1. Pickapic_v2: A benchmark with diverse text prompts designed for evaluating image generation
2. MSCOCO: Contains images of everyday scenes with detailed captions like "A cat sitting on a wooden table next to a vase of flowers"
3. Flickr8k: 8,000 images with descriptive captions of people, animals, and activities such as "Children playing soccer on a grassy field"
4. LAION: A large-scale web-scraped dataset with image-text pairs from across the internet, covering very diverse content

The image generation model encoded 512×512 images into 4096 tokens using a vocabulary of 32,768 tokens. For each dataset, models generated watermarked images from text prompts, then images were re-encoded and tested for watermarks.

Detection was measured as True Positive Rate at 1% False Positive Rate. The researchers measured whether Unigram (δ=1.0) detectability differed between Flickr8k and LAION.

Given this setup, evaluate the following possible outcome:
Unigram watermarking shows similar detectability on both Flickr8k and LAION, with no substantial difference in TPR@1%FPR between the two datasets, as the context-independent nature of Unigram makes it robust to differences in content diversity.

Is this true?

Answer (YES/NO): NO